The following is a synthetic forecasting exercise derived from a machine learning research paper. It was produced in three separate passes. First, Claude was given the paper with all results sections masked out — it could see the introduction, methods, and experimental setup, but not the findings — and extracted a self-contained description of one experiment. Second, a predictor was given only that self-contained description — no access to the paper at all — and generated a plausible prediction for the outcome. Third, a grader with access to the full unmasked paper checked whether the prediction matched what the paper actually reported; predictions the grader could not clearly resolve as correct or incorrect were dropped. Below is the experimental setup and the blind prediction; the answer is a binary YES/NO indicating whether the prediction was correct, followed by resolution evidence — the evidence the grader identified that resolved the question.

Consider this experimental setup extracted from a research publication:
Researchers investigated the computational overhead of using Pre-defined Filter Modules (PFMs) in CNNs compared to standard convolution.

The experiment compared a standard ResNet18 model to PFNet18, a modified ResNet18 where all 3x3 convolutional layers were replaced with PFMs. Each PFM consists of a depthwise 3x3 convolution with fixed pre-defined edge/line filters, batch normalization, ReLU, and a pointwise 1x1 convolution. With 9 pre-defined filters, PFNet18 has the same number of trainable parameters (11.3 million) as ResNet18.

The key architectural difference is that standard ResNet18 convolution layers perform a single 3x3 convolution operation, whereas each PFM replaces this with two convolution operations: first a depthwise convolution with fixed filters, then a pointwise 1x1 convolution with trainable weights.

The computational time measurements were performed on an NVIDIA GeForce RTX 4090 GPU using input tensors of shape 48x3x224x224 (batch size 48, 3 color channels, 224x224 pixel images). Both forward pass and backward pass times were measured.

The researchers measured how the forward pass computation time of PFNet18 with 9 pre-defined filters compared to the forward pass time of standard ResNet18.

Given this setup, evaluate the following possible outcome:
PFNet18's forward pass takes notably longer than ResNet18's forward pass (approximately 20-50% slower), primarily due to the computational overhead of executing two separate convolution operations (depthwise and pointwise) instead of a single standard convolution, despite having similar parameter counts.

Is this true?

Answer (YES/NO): NO